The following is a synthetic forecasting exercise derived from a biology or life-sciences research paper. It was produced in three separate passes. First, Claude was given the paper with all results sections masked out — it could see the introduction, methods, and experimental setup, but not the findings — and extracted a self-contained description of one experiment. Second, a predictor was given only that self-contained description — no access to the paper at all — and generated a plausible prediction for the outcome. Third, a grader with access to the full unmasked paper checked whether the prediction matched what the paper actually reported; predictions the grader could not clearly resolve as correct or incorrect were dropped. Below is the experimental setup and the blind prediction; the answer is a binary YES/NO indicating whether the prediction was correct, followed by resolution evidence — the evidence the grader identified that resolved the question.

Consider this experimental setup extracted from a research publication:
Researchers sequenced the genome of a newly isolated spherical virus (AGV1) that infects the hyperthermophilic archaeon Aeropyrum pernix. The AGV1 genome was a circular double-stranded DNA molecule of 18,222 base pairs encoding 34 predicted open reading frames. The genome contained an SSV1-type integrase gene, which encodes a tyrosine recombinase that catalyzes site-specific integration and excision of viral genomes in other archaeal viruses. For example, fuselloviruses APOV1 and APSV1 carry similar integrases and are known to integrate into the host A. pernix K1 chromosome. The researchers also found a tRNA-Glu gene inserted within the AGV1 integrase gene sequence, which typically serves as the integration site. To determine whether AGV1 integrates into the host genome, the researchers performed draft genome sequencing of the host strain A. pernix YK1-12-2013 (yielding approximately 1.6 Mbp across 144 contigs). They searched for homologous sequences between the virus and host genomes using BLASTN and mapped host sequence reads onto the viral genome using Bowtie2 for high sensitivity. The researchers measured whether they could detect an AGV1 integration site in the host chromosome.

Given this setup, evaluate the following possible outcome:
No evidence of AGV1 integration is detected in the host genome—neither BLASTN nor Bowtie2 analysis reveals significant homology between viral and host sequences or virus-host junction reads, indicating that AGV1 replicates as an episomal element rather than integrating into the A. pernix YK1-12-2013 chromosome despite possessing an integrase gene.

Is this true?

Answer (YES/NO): YES